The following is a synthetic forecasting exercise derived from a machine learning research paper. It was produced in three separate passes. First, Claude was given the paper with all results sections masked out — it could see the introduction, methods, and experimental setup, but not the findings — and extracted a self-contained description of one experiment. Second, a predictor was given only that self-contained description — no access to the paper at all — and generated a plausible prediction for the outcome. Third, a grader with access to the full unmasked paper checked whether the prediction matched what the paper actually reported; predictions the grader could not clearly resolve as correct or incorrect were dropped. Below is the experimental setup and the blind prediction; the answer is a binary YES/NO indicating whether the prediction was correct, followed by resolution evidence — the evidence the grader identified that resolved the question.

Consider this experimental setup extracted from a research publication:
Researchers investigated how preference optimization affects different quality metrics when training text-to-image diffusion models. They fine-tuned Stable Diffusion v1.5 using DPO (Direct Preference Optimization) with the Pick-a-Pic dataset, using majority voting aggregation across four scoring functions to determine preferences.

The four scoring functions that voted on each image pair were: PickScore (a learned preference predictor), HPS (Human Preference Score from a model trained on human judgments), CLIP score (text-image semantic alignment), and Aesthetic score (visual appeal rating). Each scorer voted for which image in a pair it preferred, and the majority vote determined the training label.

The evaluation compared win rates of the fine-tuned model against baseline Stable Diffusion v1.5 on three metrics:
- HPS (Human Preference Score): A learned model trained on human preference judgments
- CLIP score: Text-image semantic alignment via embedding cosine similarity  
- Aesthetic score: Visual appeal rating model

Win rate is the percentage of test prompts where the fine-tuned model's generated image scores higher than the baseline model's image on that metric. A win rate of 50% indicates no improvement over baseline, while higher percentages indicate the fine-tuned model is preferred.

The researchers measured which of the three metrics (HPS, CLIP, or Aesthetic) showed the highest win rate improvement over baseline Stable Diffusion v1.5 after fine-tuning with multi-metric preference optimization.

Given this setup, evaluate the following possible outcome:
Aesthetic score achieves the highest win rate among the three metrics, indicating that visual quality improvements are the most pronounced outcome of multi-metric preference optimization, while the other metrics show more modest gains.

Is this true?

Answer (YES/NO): NO